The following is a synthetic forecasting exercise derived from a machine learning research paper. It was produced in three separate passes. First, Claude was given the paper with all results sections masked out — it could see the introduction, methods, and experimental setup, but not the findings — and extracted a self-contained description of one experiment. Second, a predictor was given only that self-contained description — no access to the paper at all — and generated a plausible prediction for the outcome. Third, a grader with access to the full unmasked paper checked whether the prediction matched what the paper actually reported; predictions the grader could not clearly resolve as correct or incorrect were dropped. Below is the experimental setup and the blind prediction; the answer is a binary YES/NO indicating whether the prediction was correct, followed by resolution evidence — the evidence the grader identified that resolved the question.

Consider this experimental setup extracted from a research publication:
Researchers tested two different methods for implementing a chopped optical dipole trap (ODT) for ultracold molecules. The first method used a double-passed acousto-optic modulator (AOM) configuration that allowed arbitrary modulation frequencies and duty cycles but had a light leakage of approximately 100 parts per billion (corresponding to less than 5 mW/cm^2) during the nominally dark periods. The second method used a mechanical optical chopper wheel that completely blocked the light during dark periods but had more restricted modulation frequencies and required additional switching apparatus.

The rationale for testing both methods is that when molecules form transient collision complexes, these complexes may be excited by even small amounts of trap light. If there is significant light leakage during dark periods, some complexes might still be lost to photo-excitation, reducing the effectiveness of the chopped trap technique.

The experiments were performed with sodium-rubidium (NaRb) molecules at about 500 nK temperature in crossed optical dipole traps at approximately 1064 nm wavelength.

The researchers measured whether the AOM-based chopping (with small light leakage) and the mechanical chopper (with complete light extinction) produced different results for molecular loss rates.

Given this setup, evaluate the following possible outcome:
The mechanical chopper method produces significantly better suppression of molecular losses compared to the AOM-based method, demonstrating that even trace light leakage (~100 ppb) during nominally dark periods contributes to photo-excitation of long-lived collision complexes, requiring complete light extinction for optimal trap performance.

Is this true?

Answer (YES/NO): NO